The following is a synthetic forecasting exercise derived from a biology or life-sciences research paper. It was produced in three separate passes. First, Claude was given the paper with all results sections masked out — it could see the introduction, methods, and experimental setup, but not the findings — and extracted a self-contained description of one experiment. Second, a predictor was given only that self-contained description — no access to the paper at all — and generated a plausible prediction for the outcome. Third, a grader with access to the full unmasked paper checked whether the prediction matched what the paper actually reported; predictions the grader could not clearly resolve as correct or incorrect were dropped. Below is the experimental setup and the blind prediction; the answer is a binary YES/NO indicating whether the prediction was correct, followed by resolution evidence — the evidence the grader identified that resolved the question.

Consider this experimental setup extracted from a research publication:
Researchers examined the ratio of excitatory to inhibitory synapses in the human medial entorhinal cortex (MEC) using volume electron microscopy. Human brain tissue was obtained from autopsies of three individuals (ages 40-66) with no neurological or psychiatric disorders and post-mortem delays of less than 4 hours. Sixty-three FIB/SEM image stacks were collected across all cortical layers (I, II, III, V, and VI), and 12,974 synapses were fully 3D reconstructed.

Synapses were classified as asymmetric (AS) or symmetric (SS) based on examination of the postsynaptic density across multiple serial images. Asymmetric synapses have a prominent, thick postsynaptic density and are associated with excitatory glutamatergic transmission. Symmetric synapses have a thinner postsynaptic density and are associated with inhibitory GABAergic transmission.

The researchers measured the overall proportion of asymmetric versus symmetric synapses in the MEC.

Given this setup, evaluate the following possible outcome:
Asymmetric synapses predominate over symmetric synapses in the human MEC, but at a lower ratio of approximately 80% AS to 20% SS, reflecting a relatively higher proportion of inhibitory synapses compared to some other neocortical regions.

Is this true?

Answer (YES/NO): NO